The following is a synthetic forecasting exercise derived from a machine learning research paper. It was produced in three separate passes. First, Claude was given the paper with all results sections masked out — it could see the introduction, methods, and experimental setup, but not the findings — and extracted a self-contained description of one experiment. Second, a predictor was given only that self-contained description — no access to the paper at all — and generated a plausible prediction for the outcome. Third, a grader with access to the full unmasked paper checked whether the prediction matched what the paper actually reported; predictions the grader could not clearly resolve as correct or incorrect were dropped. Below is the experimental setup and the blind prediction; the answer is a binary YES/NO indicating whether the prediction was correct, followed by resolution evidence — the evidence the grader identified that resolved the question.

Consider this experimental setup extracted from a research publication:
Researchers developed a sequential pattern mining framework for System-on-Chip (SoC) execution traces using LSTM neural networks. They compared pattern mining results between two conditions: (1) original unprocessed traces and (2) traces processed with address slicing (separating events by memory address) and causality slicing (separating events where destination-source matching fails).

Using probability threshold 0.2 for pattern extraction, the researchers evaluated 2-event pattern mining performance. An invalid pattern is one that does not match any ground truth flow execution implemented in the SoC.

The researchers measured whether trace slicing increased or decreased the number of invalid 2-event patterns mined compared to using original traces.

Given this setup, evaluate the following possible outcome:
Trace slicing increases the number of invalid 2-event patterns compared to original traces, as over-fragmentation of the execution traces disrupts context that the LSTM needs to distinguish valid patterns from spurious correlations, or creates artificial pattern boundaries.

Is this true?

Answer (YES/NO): NO